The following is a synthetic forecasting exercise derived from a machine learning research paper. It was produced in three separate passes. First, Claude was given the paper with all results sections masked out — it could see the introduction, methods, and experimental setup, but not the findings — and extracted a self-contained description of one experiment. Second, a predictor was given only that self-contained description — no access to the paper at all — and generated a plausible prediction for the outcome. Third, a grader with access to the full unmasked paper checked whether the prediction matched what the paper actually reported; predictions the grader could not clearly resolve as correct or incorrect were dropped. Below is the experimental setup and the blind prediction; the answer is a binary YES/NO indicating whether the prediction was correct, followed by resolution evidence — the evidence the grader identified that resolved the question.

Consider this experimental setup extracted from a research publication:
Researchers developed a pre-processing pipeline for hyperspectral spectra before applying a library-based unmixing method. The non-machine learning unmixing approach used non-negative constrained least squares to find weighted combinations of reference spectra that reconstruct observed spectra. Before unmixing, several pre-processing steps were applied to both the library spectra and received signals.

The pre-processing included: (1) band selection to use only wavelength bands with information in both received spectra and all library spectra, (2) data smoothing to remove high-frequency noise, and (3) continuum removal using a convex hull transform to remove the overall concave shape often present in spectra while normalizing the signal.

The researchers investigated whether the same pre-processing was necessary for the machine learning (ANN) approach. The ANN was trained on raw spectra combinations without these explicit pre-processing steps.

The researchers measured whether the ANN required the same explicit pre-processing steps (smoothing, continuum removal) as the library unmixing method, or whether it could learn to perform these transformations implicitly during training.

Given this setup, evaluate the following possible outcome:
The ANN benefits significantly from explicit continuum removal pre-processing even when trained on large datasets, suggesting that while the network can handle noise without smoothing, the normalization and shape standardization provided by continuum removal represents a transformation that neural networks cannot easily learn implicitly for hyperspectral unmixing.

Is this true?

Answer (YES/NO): NO